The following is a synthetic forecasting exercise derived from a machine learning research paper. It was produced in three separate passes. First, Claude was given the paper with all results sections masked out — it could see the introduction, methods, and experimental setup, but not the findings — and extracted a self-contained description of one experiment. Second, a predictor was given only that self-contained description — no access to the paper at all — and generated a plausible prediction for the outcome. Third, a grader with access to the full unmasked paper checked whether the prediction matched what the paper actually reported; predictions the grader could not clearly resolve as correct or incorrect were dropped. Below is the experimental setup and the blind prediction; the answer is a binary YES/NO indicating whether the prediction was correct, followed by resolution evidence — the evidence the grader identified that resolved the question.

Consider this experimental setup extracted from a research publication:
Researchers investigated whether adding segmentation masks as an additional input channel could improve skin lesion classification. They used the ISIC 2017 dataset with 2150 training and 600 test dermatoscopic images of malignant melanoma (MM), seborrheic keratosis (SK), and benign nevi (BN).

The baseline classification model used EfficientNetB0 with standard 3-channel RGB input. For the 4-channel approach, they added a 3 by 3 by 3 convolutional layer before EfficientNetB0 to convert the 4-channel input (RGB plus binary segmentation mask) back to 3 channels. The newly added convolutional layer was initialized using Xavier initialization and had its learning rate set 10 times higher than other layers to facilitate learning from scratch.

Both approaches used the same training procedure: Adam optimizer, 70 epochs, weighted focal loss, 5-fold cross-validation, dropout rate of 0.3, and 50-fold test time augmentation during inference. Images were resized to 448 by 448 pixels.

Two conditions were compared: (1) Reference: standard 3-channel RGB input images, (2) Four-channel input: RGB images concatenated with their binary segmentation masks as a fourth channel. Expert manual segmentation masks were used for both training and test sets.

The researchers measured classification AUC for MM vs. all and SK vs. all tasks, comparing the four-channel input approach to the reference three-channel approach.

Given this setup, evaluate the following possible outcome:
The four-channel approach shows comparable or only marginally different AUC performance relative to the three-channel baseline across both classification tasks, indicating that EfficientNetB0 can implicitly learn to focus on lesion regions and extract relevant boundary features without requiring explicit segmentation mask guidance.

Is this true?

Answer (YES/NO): NO